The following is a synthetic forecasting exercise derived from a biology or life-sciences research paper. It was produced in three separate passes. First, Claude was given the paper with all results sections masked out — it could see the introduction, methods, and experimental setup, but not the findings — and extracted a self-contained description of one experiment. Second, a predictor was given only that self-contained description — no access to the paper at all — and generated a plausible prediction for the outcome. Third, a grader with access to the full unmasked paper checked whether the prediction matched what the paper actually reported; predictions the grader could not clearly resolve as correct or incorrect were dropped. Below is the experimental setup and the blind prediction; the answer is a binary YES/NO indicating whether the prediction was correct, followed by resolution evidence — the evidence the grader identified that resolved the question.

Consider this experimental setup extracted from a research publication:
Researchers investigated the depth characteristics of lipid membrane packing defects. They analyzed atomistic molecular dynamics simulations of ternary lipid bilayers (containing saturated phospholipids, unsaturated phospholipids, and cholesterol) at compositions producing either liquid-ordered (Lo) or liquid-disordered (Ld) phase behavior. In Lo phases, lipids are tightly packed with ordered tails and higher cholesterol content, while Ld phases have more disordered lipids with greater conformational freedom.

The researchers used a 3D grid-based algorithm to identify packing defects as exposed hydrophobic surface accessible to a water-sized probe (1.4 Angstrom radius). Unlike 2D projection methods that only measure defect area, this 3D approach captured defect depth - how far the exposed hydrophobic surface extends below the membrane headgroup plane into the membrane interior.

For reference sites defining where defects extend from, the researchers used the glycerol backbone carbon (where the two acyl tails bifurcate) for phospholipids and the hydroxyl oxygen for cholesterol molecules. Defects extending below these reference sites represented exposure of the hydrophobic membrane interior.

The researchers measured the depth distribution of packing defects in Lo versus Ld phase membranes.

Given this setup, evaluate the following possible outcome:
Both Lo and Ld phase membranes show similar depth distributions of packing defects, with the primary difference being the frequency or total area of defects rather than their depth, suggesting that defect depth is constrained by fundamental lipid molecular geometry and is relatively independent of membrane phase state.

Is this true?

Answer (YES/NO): NO